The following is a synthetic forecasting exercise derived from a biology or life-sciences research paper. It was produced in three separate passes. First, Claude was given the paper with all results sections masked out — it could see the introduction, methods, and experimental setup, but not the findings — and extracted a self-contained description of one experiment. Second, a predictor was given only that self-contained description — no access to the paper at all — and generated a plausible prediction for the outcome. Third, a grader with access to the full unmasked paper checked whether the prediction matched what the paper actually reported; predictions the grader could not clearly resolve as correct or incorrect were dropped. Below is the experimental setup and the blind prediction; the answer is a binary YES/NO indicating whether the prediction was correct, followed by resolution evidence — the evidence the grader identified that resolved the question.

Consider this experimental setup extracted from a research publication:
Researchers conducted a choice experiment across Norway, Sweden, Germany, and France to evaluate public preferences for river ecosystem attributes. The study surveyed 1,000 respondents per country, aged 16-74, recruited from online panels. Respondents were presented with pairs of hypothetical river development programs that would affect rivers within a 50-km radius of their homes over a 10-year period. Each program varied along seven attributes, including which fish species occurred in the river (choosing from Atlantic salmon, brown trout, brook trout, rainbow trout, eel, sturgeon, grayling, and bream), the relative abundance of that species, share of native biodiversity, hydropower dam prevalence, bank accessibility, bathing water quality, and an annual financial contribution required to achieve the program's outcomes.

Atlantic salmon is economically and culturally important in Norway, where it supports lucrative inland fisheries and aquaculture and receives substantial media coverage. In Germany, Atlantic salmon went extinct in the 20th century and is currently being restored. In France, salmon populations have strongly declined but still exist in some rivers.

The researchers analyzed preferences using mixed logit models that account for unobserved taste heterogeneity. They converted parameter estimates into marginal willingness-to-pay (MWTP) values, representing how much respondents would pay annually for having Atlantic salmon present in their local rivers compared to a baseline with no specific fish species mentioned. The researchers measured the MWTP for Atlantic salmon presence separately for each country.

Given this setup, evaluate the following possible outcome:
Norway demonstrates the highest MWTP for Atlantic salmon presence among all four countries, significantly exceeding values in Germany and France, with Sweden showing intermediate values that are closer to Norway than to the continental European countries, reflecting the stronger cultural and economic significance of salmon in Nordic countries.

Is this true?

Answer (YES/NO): NO